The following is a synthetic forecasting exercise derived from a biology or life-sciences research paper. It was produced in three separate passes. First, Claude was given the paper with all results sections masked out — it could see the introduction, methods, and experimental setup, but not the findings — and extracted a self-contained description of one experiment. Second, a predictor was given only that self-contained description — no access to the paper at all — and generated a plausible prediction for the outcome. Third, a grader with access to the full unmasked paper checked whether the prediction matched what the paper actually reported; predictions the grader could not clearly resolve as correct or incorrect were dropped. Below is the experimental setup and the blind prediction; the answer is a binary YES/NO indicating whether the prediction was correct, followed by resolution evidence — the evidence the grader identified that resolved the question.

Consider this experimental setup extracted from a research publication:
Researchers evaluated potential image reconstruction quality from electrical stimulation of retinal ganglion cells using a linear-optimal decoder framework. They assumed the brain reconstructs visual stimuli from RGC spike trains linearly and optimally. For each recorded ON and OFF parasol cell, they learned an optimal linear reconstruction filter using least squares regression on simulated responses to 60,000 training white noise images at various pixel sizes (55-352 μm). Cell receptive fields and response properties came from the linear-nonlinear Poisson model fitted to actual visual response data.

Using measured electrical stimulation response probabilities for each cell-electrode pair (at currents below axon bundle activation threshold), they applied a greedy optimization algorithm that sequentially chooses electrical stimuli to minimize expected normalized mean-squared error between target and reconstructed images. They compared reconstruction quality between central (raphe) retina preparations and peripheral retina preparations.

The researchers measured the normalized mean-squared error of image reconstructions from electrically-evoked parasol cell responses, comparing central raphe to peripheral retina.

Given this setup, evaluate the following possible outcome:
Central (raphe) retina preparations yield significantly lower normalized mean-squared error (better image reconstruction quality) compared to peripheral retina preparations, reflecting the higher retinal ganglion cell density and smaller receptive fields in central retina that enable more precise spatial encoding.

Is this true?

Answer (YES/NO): YES